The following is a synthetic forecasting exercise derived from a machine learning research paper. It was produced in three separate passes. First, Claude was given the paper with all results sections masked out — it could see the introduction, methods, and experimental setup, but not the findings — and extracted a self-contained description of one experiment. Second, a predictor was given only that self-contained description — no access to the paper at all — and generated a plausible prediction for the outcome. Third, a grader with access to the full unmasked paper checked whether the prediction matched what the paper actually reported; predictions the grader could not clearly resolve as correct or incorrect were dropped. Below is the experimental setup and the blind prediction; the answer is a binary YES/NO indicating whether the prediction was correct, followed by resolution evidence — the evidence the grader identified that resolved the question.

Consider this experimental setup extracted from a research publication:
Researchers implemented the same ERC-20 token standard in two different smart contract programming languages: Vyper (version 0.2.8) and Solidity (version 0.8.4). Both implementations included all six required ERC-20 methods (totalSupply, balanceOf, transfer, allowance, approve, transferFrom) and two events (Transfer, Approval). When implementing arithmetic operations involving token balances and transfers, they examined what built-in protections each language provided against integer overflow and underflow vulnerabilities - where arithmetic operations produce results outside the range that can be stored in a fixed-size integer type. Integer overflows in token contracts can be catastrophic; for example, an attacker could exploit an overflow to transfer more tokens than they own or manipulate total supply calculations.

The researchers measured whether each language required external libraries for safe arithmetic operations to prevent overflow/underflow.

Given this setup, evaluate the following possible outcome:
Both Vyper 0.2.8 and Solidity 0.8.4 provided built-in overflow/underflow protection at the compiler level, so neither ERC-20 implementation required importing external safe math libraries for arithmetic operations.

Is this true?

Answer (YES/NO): NO